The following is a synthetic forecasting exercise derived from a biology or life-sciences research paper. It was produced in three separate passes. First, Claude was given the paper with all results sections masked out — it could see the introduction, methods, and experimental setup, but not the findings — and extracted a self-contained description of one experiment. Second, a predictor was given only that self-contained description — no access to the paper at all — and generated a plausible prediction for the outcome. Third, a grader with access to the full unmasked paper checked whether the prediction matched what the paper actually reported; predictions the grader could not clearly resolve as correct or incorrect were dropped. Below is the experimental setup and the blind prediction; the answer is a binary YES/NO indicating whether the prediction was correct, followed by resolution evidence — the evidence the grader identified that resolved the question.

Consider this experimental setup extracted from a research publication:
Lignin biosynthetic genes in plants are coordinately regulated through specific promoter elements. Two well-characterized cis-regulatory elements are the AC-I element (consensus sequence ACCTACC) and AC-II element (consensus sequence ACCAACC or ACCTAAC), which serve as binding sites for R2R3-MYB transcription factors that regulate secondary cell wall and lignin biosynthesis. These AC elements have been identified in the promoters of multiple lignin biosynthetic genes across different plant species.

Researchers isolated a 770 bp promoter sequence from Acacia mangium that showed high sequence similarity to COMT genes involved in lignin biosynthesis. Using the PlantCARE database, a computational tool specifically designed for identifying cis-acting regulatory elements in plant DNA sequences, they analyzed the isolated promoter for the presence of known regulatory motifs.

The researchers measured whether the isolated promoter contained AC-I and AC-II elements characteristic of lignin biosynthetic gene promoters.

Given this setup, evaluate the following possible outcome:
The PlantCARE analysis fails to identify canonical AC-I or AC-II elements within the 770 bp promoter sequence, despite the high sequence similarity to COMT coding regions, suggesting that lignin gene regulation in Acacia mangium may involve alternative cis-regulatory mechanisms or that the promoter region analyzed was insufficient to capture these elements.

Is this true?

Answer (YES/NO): NO